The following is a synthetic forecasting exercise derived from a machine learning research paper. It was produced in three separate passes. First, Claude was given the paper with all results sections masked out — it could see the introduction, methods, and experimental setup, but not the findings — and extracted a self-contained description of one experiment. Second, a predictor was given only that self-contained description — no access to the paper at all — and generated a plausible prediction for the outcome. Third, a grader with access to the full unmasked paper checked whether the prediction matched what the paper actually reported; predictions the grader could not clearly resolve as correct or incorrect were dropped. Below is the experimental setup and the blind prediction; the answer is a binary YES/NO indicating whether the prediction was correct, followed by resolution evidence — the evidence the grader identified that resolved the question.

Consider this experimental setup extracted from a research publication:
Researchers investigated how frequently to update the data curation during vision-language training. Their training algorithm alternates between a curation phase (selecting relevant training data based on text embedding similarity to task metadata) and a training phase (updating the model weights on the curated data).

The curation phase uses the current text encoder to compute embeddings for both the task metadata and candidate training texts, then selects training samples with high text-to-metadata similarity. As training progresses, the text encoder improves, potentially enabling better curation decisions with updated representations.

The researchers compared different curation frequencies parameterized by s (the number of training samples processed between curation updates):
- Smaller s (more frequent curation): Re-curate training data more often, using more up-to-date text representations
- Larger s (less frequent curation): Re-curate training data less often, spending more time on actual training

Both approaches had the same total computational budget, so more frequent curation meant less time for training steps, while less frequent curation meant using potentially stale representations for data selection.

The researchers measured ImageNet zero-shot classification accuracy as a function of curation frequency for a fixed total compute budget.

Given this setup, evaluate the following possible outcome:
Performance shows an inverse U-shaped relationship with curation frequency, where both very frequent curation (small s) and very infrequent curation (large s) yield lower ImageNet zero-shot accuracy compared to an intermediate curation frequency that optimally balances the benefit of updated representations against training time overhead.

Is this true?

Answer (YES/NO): YES